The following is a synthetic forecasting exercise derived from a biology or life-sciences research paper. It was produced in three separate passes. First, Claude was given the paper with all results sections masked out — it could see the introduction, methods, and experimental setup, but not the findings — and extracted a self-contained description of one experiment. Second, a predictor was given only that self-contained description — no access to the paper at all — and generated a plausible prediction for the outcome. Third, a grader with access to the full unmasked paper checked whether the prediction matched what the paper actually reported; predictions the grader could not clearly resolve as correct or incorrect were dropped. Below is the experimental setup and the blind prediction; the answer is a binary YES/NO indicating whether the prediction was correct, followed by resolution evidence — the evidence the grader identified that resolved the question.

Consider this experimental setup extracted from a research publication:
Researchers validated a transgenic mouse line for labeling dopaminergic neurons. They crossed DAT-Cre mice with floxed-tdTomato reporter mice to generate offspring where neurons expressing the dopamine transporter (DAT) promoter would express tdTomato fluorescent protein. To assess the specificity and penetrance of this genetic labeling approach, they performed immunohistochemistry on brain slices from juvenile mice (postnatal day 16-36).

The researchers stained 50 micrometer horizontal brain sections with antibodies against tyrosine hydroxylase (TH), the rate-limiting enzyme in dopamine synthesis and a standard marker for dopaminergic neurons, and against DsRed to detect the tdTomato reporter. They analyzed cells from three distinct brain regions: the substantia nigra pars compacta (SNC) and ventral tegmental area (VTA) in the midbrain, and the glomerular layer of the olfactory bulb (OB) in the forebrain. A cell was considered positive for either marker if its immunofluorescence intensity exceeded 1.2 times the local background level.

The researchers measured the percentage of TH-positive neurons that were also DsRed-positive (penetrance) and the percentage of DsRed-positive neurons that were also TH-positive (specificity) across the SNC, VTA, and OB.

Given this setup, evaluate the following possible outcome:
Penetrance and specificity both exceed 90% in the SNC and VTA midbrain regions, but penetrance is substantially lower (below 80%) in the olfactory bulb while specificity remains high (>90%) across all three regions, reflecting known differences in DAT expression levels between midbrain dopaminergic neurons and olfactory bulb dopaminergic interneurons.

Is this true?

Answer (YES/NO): NO